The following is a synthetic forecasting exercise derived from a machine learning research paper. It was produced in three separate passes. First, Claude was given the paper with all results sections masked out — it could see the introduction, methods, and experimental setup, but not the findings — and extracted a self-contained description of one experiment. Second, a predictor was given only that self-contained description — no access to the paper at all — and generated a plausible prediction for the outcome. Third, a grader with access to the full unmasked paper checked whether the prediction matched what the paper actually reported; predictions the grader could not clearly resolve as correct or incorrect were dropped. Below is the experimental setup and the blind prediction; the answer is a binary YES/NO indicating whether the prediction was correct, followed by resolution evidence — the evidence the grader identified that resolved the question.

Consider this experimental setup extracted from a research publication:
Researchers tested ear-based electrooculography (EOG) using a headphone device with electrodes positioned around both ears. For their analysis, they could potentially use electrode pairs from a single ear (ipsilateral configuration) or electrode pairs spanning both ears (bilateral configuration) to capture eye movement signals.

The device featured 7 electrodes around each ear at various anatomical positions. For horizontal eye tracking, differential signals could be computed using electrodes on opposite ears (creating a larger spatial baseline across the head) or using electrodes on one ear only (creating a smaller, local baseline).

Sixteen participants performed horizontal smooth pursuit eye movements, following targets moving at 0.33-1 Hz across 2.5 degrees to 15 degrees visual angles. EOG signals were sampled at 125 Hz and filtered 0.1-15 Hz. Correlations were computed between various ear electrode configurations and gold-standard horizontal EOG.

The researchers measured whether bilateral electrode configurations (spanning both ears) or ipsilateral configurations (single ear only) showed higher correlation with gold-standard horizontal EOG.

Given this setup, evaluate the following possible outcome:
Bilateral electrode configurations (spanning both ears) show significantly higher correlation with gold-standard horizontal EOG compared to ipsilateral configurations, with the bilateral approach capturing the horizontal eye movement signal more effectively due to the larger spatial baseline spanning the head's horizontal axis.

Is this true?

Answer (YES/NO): YES